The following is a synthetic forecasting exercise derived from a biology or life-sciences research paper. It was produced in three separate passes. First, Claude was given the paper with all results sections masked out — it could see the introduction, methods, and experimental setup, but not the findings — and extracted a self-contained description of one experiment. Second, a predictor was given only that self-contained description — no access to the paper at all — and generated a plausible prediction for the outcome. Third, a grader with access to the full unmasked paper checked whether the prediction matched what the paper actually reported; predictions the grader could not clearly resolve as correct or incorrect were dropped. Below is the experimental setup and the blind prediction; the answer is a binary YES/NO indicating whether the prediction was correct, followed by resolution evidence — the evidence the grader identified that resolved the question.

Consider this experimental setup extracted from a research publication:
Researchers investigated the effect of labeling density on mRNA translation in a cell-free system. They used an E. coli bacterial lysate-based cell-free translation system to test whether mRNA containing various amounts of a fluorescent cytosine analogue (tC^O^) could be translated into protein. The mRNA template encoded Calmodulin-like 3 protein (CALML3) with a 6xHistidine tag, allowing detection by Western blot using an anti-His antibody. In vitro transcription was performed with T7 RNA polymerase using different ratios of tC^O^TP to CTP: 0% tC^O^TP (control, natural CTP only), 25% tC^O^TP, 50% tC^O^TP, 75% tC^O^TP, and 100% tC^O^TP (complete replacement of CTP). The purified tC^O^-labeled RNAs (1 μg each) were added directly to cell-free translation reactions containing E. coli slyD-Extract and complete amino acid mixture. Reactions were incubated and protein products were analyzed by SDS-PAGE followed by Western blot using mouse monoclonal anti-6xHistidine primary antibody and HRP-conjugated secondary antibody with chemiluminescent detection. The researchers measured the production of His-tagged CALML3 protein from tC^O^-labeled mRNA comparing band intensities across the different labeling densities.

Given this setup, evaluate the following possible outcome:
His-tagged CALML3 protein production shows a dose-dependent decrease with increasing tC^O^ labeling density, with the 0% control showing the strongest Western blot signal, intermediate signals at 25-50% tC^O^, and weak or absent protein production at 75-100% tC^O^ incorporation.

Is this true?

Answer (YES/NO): NO